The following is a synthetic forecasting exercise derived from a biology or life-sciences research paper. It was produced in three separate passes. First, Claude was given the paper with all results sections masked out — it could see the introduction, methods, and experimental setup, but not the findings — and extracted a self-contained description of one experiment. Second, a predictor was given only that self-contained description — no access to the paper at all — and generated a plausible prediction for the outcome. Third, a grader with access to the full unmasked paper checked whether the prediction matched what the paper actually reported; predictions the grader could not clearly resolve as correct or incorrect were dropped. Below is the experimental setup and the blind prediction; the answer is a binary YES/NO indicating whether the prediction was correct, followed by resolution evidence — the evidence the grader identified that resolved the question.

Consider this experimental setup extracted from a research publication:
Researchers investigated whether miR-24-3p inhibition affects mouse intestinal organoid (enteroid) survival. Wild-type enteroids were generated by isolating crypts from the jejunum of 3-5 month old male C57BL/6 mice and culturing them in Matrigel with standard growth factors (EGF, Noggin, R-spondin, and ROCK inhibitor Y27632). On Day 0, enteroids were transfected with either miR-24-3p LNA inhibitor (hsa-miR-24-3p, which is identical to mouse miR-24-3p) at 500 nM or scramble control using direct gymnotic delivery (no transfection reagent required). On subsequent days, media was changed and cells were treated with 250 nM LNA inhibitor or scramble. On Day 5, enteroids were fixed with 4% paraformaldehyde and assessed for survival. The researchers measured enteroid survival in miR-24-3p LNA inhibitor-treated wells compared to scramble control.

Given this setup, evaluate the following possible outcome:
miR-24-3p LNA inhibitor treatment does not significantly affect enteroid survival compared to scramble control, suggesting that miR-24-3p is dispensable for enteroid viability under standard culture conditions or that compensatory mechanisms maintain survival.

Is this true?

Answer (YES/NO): NO